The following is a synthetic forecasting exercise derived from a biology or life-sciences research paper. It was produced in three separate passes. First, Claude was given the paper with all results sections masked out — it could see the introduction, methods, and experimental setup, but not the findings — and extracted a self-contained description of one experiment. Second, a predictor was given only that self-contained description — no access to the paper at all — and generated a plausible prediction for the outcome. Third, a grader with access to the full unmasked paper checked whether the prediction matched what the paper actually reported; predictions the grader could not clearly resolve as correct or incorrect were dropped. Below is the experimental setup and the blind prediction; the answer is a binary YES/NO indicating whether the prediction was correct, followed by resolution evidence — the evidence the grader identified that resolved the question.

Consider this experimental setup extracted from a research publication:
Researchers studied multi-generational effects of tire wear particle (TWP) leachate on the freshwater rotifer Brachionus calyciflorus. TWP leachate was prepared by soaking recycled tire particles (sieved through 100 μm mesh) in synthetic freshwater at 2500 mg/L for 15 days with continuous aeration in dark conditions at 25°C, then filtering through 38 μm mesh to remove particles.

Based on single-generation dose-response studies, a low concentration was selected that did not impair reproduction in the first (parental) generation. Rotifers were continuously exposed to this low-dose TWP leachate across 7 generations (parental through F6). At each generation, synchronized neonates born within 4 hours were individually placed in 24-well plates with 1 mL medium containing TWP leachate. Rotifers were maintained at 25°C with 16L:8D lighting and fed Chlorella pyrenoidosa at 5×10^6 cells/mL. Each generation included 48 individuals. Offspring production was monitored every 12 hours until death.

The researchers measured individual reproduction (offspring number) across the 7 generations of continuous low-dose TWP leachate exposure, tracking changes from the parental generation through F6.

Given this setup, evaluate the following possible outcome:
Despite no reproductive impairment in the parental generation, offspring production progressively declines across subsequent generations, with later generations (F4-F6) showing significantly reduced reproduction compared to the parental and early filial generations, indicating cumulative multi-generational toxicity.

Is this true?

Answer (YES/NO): YES